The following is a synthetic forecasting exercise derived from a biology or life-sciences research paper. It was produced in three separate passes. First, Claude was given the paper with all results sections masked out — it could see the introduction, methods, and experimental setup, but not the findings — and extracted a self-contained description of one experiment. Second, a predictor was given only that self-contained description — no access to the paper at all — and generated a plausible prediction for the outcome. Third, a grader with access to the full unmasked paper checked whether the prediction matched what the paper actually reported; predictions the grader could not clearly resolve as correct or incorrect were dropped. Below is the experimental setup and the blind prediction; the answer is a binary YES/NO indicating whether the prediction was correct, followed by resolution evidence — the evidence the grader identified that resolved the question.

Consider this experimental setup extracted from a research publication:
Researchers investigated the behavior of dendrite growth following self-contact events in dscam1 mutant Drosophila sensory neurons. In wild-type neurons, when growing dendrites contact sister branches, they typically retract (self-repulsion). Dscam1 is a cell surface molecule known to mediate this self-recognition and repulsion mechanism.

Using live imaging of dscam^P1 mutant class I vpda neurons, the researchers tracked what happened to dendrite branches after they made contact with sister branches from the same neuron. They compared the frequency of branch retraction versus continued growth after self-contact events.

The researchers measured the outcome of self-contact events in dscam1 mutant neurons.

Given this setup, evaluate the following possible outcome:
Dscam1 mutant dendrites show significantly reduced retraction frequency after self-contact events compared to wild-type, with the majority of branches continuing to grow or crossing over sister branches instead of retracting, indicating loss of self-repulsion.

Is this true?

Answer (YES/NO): NO